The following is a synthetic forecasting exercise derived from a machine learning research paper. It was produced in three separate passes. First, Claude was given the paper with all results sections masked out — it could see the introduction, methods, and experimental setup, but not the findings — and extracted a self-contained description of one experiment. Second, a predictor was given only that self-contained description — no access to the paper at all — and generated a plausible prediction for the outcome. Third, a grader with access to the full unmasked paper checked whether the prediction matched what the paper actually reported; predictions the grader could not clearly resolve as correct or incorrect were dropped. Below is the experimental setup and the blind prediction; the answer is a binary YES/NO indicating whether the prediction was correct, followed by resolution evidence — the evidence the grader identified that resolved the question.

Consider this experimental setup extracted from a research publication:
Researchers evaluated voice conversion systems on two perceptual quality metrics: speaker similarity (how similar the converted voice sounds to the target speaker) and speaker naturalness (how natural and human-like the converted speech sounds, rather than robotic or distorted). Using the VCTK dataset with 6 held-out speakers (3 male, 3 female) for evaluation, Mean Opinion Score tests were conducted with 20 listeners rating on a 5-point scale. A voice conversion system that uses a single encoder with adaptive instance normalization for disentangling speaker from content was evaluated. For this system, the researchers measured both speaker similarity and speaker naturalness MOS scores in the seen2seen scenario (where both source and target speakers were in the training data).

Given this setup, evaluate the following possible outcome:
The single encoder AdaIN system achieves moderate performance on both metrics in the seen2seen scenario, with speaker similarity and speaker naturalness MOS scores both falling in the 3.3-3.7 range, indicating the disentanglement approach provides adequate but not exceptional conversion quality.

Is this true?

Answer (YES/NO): NO